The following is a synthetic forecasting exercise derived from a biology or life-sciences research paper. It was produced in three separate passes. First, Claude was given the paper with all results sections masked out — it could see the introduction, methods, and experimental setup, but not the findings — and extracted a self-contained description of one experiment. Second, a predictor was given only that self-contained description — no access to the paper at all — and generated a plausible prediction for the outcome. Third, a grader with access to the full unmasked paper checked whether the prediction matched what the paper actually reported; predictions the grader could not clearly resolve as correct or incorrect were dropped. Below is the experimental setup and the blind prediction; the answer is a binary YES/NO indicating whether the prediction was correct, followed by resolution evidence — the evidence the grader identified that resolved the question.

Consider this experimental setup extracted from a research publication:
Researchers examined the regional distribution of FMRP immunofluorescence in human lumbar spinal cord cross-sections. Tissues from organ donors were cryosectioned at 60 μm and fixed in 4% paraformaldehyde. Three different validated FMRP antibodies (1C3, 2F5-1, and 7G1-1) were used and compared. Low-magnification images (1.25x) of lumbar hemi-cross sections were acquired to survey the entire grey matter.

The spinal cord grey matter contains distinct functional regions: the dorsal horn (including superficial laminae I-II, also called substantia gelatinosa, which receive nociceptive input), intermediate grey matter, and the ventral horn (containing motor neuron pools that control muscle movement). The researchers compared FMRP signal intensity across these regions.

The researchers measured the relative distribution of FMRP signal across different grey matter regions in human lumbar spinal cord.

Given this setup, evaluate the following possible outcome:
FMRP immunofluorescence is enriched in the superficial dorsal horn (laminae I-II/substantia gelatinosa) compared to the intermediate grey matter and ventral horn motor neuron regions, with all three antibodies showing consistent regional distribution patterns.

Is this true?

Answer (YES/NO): YES